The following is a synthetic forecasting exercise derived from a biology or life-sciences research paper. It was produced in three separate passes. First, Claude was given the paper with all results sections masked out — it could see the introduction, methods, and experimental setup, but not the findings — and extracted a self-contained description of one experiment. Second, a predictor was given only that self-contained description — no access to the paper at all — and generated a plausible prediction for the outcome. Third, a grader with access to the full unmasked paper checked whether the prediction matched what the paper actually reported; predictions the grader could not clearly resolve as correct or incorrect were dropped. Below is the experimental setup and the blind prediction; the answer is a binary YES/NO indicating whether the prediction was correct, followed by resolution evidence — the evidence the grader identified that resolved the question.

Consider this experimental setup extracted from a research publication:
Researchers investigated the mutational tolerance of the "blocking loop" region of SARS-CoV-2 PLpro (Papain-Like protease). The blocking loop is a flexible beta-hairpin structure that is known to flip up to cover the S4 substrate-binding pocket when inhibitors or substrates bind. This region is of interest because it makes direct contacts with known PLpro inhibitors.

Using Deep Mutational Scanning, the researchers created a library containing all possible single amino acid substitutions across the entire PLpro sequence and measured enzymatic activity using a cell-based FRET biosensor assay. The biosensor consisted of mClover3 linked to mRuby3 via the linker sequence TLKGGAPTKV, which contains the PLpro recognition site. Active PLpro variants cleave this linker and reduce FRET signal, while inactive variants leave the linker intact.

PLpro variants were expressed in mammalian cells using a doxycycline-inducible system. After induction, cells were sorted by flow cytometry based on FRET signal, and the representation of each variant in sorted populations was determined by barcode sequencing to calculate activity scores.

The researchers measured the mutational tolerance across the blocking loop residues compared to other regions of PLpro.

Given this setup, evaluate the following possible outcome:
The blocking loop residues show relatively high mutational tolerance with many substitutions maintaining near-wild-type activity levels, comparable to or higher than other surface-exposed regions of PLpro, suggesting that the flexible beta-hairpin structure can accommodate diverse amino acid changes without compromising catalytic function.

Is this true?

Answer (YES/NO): YES